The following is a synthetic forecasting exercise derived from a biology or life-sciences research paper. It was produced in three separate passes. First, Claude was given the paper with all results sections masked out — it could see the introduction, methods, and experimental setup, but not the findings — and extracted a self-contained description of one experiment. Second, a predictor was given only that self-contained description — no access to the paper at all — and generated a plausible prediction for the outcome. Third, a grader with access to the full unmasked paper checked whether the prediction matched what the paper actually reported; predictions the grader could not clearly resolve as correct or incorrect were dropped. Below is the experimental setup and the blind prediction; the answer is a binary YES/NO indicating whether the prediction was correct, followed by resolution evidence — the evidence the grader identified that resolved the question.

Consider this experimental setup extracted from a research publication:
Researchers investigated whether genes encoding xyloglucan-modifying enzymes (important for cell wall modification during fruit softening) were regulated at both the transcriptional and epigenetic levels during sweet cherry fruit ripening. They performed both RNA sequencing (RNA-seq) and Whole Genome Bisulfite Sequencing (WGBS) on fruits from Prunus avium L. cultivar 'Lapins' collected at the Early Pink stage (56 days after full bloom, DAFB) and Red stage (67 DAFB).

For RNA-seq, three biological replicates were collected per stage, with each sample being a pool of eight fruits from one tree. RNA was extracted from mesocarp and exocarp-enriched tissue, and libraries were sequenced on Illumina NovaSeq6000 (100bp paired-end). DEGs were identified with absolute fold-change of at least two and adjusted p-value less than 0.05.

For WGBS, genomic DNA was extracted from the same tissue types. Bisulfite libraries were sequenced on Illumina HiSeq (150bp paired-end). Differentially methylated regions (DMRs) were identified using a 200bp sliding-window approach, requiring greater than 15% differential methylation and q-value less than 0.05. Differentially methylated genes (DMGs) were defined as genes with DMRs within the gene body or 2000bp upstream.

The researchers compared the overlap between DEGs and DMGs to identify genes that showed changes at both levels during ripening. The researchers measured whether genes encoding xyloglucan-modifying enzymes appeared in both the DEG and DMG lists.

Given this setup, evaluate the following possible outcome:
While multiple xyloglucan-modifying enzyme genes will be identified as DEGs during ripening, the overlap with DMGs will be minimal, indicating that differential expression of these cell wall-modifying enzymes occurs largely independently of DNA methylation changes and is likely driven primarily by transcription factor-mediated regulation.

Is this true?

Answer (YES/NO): NO